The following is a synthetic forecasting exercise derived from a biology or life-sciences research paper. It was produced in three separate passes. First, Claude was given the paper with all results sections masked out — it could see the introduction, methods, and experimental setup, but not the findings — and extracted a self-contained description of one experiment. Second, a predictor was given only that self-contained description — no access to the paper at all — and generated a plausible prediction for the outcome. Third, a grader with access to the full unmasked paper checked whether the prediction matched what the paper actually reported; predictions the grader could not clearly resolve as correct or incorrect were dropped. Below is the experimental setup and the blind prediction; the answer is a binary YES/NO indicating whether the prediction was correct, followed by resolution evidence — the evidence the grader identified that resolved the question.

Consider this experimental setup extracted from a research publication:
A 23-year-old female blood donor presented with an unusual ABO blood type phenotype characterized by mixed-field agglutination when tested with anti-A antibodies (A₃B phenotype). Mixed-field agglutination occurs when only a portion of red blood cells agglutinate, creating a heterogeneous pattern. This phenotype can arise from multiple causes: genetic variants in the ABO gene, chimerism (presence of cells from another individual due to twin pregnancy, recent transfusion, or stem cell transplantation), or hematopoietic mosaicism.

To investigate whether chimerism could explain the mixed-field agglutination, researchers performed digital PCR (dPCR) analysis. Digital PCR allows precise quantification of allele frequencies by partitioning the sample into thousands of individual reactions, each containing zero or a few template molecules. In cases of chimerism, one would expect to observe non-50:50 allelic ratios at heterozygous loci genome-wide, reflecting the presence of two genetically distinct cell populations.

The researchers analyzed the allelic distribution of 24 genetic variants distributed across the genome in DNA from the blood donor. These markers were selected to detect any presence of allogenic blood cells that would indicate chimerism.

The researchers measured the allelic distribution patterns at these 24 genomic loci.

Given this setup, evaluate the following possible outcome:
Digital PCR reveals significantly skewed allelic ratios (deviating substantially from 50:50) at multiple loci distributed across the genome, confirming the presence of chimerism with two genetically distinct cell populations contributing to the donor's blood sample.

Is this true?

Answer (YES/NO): NO